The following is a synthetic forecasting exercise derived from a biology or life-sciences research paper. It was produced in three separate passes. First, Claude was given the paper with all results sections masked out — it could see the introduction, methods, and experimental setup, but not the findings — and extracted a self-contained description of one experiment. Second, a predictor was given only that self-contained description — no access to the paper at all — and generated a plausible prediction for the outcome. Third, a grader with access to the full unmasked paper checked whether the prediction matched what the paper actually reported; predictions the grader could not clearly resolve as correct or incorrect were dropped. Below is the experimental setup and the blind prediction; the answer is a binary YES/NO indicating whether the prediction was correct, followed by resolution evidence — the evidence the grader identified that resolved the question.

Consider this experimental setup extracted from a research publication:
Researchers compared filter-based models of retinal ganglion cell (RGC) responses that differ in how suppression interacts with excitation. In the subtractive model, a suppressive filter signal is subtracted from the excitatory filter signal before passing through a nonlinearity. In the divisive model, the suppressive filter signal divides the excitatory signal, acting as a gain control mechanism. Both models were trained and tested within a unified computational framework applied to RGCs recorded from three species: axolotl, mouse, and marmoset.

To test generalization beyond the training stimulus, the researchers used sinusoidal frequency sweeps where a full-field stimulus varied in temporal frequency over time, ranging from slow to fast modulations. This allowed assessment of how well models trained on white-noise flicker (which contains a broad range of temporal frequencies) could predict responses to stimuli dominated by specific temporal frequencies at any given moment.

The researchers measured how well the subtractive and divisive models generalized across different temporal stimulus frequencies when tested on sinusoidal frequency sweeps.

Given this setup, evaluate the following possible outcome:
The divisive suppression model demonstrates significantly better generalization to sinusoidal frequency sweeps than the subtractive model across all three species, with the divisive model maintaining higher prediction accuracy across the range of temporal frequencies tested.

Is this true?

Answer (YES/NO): NO